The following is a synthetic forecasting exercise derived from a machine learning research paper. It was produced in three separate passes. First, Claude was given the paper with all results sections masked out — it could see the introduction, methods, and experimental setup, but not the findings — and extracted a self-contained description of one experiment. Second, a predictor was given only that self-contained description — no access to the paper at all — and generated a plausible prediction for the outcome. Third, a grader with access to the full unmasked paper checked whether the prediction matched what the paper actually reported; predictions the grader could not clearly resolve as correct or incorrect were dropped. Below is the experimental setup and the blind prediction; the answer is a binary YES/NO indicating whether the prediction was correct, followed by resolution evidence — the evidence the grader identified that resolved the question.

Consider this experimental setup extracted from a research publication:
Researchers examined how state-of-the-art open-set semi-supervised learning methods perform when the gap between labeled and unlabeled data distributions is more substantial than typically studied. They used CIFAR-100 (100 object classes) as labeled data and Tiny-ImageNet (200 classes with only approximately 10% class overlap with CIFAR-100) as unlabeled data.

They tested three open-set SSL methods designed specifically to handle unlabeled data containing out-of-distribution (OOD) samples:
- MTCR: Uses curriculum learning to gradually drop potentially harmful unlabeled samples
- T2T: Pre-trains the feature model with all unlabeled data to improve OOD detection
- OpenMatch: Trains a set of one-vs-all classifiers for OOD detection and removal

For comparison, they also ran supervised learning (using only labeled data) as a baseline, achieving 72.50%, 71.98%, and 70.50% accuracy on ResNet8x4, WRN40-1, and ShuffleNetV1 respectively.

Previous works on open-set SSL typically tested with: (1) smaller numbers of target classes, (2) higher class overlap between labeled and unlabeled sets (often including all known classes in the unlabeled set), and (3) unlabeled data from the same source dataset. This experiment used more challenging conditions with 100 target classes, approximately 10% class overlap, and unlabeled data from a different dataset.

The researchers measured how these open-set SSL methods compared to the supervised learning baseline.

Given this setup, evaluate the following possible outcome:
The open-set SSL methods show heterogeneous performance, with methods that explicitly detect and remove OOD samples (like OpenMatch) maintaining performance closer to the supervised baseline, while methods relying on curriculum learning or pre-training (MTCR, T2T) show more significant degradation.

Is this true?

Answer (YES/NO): YES